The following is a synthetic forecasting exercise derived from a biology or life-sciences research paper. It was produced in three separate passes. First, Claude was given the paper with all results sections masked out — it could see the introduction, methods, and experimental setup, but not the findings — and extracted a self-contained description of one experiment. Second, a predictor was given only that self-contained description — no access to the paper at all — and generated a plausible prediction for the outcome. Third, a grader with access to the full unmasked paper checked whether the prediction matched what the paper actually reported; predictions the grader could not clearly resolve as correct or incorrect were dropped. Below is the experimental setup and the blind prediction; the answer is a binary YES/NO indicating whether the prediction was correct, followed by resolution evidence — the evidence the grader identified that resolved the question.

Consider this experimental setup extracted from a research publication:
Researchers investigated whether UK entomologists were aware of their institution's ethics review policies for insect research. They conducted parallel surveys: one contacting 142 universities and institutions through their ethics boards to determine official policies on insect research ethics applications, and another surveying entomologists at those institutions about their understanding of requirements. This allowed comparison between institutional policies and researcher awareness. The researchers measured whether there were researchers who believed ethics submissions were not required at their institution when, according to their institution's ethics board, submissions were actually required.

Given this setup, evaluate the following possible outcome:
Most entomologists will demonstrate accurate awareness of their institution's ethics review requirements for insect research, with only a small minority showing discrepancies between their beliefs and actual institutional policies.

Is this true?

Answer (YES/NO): YES